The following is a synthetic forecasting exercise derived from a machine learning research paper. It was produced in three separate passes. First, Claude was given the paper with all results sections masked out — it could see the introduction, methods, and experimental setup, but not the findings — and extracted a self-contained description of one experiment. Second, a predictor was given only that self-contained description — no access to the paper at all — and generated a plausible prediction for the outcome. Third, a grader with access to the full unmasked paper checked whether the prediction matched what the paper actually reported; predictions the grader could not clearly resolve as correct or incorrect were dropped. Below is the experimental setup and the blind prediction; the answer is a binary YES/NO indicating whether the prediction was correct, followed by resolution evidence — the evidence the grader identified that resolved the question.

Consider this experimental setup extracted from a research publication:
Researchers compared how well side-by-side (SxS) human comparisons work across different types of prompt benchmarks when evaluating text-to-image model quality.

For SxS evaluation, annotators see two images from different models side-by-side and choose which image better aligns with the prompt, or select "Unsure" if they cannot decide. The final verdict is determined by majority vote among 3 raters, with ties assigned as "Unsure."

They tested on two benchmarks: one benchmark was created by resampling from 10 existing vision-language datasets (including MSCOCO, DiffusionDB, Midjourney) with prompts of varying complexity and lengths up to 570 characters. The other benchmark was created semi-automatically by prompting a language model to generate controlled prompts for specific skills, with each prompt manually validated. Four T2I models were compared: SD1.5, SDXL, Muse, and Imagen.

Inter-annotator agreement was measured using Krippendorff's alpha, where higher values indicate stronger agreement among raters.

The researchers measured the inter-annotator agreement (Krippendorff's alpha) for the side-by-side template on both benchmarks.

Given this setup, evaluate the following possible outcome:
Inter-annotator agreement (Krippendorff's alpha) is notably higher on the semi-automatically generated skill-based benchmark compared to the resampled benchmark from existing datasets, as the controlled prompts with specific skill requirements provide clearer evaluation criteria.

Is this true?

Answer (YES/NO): NO